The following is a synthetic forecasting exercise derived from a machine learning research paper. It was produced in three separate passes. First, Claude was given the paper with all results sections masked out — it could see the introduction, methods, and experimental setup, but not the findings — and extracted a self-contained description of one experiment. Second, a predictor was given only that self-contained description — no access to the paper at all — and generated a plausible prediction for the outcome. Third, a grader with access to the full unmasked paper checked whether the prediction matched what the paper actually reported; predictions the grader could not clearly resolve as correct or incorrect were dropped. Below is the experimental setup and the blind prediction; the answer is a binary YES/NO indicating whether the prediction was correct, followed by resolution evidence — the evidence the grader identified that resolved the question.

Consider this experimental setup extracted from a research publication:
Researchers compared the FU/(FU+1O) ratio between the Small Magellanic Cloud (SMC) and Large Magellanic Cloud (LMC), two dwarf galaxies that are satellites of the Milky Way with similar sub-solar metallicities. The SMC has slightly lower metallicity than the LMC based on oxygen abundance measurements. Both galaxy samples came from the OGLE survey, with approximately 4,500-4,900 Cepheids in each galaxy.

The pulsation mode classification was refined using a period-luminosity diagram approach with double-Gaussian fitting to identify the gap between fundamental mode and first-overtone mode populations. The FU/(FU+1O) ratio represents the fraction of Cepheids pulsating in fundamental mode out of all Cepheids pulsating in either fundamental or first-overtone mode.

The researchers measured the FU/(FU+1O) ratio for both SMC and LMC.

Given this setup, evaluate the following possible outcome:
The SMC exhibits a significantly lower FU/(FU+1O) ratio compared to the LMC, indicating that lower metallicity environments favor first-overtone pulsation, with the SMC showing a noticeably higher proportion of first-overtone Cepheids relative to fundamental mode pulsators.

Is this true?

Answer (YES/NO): NO